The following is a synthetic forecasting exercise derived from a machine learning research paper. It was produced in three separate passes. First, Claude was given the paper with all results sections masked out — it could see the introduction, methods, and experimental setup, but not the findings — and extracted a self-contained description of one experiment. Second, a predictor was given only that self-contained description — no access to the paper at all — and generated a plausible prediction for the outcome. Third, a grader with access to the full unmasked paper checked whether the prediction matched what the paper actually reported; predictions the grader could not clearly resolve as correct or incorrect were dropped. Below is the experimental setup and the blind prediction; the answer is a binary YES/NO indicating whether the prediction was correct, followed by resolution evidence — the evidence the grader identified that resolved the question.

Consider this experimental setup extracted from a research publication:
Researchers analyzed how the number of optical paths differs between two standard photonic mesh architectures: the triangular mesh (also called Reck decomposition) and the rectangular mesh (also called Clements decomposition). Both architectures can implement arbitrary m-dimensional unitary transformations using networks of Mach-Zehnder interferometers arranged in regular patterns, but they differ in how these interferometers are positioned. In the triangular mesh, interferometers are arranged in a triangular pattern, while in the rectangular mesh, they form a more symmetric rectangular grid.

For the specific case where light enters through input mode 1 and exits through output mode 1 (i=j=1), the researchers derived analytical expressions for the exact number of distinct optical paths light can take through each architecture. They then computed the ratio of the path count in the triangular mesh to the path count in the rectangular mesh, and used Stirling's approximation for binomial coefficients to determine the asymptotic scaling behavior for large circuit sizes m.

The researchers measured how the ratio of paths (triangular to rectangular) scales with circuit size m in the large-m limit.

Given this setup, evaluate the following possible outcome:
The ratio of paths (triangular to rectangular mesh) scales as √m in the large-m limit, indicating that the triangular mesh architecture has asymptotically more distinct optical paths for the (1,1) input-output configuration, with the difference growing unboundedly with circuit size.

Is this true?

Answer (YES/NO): NO